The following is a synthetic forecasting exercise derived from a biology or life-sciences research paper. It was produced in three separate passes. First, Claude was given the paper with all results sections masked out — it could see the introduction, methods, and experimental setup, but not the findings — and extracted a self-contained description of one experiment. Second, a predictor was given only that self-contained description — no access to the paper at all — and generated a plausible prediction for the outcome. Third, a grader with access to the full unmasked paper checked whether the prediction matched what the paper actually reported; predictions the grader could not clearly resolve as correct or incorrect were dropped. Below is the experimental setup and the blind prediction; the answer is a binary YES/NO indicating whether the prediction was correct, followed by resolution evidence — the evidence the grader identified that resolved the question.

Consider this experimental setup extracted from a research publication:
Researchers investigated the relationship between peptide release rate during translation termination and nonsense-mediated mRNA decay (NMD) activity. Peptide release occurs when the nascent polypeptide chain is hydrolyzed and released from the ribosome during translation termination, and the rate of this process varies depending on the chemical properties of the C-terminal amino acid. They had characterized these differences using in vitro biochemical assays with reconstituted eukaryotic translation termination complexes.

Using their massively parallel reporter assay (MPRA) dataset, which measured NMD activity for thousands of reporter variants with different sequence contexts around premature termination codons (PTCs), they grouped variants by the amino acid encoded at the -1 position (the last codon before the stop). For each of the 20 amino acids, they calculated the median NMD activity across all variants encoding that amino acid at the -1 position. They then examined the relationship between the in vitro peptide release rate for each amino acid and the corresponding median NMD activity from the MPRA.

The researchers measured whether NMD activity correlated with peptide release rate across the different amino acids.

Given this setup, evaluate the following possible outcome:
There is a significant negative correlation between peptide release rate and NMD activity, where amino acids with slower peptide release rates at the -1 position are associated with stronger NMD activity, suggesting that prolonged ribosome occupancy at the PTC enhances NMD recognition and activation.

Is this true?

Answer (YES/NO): YES